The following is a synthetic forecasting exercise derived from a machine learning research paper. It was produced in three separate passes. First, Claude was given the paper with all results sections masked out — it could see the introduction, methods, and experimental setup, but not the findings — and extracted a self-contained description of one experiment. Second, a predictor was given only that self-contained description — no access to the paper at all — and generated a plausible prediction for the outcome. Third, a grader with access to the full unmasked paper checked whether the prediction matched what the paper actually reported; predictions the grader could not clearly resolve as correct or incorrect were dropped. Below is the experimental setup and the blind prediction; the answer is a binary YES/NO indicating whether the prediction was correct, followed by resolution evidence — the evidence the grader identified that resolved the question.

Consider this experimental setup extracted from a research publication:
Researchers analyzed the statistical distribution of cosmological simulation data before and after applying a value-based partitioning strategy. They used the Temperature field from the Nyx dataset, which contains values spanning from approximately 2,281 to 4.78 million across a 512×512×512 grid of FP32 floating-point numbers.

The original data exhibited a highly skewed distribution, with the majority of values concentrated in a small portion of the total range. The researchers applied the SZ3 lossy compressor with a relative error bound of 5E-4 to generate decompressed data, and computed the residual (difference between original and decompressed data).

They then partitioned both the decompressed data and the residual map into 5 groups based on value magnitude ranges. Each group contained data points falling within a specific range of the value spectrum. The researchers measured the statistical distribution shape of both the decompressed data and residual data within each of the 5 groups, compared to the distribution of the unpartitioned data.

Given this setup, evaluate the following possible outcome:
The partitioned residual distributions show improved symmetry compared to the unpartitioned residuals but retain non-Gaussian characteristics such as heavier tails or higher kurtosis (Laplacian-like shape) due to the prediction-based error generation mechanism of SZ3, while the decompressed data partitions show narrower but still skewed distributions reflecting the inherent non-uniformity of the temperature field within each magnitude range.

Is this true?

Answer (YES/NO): NO